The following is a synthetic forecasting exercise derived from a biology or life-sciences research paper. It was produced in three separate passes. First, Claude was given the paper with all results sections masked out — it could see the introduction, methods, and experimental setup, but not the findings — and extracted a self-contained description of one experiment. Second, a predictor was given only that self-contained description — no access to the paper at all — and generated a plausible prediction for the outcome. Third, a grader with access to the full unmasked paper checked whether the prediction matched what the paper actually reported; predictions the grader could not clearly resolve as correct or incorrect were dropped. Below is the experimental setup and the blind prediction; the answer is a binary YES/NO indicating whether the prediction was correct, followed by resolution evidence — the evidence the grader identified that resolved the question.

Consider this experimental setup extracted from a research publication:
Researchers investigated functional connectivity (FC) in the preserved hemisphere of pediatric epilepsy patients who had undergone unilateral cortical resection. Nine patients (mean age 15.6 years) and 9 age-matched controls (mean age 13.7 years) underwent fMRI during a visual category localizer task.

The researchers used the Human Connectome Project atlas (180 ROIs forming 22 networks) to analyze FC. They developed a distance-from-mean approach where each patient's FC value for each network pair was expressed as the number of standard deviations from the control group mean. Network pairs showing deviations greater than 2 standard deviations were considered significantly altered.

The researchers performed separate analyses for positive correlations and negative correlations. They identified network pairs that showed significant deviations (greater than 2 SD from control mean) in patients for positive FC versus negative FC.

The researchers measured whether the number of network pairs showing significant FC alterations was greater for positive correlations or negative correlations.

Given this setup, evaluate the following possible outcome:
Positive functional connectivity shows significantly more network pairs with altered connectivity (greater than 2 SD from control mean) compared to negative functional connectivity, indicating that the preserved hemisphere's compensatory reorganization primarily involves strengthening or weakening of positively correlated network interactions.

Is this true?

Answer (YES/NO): NO